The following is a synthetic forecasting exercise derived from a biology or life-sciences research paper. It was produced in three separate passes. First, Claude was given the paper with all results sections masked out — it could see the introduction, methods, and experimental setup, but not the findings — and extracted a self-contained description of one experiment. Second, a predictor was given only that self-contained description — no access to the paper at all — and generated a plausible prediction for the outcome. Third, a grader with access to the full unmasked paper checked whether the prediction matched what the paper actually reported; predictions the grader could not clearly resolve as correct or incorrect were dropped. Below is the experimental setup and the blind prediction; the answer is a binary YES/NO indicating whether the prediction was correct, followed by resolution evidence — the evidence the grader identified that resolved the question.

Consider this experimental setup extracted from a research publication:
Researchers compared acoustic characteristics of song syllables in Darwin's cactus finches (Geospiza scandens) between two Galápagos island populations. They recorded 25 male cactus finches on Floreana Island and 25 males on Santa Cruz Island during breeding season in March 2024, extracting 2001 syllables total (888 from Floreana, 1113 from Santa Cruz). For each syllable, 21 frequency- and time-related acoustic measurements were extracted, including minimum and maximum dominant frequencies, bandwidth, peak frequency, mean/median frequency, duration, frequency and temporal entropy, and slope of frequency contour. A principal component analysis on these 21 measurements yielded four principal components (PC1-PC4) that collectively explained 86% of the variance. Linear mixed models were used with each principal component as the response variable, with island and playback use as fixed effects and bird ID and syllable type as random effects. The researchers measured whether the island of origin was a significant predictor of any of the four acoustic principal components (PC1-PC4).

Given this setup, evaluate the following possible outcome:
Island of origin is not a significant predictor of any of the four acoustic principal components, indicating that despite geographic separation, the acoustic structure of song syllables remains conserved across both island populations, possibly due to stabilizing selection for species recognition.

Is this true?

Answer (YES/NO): NO